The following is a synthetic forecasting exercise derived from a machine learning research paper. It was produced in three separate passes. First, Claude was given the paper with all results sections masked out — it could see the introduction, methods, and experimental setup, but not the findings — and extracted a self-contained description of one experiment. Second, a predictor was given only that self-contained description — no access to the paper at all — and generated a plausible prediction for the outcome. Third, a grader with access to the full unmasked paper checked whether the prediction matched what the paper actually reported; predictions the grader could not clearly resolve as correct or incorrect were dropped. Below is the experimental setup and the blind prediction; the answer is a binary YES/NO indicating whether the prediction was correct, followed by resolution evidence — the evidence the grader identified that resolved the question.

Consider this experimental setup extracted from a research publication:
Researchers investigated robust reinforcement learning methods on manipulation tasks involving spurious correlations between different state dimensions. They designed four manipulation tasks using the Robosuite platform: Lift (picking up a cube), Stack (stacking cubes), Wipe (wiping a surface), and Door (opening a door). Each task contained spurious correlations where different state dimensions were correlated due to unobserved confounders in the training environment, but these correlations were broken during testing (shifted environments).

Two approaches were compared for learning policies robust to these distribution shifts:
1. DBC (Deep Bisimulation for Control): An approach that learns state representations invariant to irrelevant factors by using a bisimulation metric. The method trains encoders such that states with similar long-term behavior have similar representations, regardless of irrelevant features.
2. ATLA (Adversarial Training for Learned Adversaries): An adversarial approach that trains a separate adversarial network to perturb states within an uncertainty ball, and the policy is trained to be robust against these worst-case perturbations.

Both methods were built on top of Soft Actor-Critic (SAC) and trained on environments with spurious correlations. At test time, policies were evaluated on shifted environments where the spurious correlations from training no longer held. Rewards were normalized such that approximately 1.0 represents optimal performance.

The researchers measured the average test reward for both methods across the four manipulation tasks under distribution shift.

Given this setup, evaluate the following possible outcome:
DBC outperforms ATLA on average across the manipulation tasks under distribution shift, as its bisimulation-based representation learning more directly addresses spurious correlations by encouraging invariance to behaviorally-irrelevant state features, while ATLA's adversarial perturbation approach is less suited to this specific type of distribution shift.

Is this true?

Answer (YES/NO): NO